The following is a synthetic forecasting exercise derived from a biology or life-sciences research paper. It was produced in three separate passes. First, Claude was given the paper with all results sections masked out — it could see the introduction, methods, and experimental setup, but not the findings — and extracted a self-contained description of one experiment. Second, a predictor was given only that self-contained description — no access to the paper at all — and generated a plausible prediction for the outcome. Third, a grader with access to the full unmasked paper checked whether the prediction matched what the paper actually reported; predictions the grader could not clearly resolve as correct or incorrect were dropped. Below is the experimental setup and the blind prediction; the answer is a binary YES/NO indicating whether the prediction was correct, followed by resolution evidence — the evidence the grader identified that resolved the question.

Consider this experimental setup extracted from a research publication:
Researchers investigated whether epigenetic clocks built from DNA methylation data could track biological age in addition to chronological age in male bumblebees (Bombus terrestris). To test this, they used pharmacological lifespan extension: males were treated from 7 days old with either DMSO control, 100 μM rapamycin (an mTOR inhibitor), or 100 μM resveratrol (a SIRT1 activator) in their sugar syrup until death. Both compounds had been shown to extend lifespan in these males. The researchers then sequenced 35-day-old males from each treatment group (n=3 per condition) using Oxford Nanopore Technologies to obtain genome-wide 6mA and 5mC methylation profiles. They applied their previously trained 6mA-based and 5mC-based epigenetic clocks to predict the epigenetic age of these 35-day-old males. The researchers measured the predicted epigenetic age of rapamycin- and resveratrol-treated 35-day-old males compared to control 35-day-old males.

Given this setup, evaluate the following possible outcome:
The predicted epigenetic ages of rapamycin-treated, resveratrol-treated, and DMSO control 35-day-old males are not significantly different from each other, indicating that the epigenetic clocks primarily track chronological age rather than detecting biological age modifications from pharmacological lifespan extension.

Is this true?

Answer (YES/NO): NO